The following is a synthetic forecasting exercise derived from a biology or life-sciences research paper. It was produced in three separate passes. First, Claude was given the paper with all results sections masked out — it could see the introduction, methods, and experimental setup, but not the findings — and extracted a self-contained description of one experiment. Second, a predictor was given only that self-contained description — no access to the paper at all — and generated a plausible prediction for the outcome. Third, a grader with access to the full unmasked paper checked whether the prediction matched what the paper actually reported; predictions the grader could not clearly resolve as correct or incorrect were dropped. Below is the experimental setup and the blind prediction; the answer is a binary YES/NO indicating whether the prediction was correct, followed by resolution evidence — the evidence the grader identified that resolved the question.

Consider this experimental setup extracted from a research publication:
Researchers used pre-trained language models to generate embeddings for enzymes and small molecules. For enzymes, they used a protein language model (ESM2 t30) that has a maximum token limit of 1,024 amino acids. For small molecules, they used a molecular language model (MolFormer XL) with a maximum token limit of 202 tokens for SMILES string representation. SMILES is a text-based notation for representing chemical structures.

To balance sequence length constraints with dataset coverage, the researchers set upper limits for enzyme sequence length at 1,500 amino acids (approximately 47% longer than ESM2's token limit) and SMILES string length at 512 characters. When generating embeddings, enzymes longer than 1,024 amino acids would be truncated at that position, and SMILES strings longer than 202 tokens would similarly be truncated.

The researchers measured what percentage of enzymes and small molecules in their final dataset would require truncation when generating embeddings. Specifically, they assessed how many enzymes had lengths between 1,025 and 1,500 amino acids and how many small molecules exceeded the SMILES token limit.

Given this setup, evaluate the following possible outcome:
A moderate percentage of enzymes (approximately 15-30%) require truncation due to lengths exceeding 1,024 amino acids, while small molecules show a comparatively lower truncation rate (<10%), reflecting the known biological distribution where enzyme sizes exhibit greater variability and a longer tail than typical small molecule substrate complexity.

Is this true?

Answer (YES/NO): NO